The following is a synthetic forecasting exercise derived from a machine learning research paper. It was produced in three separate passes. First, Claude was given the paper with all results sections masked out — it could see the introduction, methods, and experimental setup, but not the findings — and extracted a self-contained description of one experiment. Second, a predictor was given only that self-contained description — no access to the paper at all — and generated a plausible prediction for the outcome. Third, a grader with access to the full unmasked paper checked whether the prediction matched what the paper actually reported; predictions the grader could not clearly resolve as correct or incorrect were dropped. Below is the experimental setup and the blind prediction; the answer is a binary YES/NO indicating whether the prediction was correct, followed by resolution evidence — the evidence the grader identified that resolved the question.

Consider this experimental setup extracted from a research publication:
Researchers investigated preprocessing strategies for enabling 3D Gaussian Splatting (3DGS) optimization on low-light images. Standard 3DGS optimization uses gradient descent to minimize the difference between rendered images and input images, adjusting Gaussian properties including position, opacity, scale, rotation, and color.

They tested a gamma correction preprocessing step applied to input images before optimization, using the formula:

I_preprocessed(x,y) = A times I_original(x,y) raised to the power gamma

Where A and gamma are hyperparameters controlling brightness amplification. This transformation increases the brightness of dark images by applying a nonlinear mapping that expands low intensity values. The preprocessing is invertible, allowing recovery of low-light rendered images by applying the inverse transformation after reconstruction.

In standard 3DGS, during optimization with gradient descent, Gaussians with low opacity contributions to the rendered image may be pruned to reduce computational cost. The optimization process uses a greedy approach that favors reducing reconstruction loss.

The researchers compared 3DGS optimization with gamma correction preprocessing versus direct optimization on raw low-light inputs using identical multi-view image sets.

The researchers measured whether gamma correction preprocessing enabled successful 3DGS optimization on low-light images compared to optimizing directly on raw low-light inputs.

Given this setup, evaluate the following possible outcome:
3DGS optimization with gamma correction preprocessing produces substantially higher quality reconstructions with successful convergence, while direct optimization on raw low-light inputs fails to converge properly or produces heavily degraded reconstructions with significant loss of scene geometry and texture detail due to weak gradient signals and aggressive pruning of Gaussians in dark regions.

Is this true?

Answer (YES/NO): YES